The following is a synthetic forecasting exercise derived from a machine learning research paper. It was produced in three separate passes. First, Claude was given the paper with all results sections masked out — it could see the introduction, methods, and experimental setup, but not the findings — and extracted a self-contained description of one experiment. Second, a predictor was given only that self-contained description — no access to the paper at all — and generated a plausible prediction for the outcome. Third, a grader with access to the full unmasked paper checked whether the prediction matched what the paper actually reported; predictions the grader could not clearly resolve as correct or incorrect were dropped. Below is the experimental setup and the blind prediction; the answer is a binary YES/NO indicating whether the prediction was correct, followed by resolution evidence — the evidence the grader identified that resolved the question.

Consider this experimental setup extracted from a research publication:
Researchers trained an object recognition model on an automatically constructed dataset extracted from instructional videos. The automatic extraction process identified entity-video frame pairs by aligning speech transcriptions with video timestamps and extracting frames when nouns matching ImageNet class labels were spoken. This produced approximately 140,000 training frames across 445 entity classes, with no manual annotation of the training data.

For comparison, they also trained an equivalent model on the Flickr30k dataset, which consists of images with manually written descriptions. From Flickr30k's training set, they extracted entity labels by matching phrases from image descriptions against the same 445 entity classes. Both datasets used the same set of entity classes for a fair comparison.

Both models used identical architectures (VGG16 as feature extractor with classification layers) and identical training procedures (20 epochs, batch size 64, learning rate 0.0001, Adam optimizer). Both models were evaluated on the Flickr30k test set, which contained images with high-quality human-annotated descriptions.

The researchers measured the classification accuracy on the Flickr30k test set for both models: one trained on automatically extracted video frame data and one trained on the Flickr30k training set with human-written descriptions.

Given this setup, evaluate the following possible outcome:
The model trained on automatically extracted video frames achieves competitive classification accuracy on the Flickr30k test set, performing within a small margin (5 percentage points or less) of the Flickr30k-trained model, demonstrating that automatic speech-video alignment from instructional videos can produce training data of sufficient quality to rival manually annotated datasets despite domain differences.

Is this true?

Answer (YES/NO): NO